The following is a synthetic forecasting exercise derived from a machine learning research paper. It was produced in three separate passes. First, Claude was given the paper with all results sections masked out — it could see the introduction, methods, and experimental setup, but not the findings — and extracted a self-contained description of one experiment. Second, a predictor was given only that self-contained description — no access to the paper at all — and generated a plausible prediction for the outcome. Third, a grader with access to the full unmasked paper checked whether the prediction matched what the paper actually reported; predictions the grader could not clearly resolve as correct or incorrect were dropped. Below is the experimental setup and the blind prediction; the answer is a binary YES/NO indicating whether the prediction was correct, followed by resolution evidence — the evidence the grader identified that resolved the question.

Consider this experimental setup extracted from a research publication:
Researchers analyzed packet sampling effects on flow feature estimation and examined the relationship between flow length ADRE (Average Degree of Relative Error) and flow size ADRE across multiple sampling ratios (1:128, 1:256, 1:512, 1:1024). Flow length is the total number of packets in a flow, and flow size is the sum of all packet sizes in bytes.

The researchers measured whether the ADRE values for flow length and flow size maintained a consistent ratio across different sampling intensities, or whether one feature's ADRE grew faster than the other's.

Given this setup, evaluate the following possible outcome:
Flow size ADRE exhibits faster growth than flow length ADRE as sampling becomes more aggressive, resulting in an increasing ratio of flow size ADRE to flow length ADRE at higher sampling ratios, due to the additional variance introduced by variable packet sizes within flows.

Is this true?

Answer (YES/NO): NO